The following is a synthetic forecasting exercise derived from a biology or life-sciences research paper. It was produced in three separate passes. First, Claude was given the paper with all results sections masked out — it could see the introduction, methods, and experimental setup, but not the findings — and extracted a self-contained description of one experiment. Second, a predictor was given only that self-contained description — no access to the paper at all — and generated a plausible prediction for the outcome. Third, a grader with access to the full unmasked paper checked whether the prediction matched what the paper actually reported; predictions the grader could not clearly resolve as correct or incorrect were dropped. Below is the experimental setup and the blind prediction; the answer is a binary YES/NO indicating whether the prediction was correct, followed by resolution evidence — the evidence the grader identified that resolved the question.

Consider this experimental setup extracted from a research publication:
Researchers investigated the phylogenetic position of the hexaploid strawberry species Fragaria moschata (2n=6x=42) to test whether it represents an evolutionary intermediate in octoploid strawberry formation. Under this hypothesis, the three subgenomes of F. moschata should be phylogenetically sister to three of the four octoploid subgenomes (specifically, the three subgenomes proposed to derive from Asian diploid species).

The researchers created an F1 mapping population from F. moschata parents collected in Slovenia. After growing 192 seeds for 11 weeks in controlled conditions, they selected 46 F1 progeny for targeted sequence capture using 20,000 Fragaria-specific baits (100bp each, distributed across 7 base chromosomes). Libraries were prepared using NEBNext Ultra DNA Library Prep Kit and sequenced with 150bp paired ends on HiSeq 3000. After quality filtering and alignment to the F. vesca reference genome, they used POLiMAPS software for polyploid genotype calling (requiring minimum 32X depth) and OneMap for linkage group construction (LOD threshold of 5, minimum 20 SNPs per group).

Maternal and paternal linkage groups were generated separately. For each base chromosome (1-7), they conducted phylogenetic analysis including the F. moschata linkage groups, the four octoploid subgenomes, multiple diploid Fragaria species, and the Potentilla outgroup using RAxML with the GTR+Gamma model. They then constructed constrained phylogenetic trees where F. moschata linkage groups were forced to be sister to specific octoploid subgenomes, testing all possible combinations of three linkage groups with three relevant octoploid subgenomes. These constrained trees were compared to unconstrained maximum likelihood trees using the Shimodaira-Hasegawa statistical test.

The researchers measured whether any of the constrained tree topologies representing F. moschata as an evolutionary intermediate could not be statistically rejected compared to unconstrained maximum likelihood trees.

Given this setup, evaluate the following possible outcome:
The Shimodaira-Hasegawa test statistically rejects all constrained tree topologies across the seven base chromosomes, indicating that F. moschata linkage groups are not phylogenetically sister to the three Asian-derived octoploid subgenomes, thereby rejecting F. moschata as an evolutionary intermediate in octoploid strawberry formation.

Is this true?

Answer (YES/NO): YES